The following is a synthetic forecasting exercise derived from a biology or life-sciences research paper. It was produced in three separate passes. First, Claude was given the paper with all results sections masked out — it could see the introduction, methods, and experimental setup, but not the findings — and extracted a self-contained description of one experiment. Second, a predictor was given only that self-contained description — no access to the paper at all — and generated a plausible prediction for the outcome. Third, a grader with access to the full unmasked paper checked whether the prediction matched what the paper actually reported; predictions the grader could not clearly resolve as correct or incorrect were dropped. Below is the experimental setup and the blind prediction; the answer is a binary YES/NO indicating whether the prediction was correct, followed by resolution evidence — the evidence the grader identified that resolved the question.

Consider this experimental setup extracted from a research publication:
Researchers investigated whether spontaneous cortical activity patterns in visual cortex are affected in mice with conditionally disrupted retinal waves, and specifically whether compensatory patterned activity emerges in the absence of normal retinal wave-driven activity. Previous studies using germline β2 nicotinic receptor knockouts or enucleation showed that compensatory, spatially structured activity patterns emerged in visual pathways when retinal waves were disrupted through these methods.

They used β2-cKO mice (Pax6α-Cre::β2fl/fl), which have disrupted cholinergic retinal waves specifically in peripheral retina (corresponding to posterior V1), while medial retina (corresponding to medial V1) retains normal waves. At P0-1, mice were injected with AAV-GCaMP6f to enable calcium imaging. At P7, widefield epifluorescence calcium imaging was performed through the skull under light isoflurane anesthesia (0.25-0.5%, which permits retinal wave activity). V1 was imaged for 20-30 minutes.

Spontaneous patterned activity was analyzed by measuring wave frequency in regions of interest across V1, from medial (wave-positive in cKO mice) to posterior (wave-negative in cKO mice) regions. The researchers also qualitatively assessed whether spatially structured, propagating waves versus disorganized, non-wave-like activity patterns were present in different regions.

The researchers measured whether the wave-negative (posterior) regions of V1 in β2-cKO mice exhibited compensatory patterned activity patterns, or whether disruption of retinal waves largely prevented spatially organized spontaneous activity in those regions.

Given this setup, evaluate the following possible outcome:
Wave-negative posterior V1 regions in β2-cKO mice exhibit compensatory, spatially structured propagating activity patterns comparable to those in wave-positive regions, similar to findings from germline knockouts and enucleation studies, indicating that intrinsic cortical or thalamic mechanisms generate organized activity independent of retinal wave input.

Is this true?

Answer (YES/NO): NO